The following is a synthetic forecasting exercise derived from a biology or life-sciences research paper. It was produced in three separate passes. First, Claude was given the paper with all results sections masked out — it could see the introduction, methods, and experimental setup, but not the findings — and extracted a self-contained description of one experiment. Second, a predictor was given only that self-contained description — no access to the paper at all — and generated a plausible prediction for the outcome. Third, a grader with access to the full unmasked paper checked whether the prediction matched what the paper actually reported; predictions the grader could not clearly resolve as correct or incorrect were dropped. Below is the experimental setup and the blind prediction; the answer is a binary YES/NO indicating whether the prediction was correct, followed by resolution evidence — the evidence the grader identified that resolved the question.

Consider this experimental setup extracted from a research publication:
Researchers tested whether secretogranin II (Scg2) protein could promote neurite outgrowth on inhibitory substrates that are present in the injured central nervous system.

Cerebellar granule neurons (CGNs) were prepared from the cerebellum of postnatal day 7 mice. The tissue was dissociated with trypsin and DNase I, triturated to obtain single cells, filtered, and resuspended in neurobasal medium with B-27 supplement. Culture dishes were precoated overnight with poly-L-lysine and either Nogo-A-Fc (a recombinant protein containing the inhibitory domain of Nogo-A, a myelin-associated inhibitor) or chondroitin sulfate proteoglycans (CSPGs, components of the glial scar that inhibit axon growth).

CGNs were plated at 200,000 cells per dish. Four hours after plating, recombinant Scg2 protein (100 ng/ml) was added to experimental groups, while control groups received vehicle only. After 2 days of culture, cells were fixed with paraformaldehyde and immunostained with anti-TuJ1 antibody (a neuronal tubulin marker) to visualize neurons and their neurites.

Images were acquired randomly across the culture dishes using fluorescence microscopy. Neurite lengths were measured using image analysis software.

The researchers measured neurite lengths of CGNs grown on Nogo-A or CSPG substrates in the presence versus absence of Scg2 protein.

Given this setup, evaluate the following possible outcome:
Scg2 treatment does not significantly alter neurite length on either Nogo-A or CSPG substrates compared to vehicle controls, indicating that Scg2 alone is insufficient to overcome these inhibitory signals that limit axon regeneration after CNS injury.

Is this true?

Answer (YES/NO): NO